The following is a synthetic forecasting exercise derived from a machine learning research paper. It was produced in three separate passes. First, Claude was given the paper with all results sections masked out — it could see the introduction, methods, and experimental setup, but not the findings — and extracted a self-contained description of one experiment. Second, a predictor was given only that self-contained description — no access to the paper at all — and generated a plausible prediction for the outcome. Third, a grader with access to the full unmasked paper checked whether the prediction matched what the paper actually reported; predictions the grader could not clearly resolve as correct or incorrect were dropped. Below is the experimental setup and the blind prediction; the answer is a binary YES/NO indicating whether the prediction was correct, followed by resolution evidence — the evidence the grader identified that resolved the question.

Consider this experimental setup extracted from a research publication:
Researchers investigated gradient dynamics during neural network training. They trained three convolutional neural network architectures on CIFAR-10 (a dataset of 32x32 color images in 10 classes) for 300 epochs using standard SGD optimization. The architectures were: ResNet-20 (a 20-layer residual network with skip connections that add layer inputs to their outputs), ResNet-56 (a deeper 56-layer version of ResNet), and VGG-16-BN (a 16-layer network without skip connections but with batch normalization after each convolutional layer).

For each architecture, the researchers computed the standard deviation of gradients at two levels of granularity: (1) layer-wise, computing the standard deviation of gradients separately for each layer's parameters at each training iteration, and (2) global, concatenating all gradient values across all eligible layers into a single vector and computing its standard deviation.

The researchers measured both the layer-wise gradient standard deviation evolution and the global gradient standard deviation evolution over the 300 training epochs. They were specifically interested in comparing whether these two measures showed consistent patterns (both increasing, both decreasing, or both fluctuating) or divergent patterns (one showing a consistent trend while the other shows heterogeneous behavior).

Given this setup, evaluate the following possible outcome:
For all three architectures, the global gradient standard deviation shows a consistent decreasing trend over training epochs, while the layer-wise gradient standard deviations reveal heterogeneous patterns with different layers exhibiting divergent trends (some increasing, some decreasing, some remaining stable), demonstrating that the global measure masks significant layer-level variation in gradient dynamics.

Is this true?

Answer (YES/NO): YES